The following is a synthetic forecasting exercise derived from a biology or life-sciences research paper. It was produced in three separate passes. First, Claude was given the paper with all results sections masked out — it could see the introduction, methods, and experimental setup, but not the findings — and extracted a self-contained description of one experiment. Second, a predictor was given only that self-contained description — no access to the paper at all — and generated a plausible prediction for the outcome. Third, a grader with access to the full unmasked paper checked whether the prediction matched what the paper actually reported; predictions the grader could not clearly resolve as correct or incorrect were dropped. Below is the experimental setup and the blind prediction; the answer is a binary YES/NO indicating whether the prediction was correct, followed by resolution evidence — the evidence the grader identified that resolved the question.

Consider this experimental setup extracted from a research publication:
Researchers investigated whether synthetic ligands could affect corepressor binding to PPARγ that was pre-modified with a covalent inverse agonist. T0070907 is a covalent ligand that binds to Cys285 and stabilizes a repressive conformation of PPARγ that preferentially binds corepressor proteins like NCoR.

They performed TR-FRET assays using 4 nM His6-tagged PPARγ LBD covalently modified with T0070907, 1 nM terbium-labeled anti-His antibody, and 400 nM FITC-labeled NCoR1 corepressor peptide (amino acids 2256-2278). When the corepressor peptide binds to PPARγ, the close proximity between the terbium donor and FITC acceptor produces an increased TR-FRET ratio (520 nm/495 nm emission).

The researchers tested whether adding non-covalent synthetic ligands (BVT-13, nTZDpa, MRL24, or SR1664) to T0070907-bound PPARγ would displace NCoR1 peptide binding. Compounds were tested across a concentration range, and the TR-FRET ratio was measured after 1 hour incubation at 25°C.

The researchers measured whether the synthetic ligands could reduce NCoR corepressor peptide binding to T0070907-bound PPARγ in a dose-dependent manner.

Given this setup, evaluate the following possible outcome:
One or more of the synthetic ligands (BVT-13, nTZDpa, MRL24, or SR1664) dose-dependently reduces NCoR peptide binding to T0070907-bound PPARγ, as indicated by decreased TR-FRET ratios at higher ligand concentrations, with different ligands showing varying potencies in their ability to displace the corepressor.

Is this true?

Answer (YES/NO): YES